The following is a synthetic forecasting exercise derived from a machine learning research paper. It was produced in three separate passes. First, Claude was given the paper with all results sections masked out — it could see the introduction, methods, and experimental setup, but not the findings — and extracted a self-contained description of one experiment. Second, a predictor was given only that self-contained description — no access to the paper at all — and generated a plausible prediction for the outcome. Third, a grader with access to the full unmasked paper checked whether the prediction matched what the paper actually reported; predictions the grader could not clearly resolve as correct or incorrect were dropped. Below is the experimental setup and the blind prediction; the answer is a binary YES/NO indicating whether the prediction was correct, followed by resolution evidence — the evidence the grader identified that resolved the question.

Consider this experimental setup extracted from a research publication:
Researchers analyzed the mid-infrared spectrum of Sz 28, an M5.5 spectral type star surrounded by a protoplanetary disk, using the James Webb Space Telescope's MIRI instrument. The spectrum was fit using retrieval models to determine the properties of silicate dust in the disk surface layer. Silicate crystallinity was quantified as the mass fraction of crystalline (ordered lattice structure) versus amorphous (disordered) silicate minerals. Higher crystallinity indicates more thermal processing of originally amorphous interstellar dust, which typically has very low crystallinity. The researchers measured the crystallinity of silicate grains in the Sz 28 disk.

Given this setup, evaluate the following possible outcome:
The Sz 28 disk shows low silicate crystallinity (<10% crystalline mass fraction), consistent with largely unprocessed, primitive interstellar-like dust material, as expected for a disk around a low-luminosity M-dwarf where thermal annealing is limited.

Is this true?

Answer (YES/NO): NO